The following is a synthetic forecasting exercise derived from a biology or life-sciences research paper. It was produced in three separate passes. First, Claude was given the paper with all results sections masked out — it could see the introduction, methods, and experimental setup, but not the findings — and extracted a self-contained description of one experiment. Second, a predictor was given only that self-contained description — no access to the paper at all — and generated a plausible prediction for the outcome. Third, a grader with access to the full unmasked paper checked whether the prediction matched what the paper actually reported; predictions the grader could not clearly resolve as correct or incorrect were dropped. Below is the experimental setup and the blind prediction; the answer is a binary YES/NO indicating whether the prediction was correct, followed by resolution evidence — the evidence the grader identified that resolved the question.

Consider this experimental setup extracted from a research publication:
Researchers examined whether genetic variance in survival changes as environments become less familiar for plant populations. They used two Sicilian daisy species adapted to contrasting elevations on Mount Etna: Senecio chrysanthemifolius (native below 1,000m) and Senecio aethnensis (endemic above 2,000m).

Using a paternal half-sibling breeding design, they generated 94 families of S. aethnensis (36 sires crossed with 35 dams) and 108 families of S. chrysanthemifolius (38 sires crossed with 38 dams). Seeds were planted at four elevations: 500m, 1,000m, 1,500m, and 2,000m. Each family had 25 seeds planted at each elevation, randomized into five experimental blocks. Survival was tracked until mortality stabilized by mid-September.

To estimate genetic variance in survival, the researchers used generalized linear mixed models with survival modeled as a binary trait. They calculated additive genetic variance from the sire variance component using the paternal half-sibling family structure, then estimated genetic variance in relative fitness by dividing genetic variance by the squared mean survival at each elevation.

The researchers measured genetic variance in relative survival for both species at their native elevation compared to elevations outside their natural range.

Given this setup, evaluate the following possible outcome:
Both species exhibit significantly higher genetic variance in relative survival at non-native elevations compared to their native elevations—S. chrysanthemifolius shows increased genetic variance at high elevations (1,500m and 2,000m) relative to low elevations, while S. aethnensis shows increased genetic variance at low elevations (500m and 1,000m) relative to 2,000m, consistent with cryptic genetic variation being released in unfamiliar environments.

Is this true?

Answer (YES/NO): YES